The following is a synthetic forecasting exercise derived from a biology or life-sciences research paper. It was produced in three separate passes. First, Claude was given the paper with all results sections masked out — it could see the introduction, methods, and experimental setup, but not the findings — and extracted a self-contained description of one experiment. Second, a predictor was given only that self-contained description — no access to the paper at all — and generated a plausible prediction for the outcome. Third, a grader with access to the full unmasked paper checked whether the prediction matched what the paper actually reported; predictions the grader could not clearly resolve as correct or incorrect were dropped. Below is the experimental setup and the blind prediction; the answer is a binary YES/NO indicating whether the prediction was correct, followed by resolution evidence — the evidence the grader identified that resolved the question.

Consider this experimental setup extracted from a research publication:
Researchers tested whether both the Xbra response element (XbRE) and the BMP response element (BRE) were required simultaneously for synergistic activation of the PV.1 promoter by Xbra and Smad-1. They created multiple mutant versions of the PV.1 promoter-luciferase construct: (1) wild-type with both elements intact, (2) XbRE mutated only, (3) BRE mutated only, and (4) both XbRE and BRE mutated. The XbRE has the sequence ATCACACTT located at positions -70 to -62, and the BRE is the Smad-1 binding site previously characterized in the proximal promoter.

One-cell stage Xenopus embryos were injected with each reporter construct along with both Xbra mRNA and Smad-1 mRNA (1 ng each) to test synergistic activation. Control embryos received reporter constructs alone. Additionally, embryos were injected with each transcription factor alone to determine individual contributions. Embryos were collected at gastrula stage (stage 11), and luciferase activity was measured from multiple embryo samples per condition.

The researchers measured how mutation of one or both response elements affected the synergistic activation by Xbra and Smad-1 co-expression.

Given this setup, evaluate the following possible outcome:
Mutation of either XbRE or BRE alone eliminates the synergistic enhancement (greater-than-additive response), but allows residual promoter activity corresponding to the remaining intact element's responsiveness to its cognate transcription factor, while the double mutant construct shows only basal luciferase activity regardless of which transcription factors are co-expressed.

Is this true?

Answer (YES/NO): NO